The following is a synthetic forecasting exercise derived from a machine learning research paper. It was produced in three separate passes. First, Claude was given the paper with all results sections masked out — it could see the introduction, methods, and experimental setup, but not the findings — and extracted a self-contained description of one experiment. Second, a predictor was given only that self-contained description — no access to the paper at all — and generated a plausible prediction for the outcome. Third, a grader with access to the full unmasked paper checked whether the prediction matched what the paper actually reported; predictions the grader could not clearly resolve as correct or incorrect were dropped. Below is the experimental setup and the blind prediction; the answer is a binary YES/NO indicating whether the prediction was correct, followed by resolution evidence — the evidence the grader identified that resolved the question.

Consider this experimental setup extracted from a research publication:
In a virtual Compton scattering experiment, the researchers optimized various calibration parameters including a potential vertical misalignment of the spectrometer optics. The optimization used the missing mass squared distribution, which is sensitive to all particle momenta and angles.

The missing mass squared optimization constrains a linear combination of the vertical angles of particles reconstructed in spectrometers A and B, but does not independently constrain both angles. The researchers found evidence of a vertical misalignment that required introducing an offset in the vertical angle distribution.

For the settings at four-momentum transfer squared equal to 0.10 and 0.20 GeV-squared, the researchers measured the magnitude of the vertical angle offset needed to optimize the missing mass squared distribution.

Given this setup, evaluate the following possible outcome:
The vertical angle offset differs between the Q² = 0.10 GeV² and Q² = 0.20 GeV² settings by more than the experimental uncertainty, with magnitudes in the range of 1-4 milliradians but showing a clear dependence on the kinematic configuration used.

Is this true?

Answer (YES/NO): NO